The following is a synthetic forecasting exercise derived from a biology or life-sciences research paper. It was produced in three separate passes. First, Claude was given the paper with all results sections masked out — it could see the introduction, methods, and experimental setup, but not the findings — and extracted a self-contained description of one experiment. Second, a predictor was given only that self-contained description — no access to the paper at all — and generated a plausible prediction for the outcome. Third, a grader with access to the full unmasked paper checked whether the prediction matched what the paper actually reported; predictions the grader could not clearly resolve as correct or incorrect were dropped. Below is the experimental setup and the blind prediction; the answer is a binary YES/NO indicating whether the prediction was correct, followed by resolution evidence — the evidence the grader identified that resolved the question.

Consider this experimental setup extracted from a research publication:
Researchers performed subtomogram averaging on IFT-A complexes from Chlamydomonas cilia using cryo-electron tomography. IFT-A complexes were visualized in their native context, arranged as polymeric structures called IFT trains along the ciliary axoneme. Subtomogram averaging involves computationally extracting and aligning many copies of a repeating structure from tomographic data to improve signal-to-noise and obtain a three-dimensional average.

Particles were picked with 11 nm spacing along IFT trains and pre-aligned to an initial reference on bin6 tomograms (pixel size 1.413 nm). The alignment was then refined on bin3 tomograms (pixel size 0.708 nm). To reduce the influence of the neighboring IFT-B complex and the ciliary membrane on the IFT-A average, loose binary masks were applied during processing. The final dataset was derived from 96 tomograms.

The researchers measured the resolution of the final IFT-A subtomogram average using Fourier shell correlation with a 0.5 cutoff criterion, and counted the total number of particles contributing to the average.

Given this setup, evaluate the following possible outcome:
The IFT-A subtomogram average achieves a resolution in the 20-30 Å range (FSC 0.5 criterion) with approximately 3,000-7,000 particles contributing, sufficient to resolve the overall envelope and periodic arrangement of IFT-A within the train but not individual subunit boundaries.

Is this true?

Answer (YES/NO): NO